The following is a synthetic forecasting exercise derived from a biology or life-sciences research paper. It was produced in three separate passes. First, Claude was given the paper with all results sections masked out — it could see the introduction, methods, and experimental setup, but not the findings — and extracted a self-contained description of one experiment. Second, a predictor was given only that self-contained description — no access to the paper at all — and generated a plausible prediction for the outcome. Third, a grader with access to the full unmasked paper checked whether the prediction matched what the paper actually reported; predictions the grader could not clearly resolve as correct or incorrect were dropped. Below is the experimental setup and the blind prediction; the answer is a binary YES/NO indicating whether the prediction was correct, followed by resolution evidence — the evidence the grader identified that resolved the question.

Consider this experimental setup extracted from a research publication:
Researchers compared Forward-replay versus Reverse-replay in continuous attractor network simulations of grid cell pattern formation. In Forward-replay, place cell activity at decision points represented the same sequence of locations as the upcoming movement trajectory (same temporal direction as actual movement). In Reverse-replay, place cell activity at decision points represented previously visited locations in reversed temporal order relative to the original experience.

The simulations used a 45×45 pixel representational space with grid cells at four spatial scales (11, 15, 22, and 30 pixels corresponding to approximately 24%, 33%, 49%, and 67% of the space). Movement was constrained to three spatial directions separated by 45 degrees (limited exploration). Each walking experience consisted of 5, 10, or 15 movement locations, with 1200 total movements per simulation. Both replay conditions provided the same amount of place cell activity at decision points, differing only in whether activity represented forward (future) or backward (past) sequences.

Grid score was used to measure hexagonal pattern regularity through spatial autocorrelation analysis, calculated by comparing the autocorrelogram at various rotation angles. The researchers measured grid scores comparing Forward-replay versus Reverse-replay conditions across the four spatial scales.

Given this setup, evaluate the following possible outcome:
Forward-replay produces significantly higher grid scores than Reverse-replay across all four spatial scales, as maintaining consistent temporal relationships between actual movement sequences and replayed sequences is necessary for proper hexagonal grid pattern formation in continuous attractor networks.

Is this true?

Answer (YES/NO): NO